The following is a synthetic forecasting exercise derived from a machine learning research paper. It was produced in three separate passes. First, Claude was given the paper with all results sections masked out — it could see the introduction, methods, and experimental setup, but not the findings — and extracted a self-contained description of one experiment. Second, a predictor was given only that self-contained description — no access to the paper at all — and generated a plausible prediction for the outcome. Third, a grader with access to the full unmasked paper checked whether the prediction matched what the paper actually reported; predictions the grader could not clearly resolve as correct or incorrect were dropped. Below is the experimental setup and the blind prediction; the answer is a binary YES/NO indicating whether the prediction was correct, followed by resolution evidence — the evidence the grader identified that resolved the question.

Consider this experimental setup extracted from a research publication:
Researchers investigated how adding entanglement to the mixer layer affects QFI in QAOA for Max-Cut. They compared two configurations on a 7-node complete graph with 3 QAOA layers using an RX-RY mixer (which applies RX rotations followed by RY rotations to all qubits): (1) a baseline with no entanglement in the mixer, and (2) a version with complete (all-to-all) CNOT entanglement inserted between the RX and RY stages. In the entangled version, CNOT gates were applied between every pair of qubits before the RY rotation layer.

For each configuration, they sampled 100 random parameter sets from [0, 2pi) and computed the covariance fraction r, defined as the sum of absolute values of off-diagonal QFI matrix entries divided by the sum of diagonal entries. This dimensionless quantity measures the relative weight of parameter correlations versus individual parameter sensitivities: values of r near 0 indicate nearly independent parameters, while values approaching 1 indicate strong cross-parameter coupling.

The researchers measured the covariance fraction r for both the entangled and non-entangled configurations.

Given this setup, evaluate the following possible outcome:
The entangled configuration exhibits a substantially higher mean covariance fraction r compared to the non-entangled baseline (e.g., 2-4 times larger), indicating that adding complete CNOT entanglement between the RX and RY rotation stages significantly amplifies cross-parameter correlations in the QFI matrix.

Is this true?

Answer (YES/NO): NO